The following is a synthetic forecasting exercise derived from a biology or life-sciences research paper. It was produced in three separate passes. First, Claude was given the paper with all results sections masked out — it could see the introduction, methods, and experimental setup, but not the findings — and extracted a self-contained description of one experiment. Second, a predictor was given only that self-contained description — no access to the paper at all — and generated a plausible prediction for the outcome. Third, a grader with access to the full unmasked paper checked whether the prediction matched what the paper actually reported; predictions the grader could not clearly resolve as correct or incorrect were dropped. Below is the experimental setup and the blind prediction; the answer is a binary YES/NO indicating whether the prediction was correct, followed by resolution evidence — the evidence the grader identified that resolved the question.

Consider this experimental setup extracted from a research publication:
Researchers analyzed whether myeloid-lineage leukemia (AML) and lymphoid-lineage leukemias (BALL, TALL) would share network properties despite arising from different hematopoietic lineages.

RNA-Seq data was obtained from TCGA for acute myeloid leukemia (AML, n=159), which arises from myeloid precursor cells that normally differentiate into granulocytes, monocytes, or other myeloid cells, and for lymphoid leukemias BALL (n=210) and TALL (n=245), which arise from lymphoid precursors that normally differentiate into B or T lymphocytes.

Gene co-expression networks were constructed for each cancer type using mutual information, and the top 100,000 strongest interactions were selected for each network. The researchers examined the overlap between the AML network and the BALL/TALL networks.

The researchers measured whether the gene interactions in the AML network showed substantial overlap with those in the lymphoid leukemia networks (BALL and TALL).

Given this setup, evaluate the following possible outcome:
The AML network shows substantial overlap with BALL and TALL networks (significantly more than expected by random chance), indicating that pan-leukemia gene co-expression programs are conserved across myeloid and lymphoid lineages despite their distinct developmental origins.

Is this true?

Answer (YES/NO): NO